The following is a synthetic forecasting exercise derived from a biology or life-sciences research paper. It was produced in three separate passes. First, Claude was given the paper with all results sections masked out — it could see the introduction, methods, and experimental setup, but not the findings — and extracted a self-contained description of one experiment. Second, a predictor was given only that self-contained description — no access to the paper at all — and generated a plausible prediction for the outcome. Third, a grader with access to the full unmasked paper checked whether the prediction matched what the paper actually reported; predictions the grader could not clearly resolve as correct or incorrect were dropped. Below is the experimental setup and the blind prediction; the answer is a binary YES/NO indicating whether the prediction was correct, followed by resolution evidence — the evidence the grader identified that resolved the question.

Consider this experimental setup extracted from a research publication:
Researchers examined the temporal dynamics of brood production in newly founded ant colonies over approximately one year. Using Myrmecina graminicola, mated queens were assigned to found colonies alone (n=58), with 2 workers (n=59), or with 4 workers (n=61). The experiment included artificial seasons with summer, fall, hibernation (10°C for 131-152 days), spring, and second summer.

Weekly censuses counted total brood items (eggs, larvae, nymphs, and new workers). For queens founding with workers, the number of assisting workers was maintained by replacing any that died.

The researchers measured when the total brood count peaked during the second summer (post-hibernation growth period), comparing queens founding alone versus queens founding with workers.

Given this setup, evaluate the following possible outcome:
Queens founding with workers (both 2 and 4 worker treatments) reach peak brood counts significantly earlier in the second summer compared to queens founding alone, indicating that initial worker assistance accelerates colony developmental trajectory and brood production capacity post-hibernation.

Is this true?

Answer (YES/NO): YES